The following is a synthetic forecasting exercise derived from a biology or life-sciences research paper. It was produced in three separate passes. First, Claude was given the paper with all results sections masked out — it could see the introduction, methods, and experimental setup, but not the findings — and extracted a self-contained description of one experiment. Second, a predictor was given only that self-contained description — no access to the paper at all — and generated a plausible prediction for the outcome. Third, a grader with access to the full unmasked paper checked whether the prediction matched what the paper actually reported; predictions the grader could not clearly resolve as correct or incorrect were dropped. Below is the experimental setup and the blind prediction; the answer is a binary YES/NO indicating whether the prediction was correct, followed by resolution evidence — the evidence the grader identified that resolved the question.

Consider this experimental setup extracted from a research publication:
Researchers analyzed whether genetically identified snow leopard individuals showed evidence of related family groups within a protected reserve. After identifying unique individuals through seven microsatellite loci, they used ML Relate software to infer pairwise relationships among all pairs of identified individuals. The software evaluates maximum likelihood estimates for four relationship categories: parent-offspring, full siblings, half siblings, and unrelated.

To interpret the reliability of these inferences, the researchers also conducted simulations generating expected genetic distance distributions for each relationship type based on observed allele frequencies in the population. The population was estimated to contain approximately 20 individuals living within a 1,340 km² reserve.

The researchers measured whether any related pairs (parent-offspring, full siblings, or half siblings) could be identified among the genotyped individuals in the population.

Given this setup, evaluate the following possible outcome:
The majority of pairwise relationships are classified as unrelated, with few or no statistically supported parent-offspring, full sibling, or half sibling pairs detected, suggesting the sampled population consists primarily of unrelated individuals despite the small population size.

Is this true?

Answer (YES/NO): NO